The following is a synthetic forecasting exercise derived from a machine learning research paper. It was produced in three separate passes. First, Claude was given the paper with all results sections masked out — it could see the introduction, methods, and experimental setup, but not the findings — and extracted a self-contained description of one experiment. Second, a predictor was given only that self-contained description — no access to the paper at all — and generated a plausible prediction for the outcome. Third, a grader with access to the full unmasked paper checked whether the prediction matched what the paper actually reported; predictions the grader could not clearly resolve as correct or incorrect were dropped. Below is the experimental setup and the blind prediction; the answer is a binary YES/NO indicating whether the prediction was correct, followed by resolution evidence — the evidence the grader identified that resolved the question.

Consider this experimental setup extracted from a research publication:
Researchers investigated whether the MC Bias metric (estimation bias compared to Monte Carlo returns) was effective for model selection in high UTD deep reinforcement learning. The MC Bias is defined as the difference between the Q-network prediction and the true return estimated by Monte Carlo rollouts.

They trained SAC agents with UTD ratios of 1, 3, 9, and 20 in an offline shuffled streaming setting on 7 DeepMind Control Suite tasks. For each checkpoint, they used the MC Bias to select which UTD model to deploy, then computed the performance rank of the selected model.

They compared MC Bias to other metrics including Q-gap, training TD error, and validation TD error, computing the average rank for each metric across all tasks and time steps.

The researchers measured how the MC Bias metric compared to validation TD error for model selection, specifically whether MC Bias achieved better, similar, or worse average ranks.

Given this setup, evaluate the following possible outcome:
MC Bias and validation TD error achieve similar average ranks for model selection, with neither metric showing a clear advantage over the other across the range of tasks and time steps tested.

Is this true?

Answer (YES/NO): NO